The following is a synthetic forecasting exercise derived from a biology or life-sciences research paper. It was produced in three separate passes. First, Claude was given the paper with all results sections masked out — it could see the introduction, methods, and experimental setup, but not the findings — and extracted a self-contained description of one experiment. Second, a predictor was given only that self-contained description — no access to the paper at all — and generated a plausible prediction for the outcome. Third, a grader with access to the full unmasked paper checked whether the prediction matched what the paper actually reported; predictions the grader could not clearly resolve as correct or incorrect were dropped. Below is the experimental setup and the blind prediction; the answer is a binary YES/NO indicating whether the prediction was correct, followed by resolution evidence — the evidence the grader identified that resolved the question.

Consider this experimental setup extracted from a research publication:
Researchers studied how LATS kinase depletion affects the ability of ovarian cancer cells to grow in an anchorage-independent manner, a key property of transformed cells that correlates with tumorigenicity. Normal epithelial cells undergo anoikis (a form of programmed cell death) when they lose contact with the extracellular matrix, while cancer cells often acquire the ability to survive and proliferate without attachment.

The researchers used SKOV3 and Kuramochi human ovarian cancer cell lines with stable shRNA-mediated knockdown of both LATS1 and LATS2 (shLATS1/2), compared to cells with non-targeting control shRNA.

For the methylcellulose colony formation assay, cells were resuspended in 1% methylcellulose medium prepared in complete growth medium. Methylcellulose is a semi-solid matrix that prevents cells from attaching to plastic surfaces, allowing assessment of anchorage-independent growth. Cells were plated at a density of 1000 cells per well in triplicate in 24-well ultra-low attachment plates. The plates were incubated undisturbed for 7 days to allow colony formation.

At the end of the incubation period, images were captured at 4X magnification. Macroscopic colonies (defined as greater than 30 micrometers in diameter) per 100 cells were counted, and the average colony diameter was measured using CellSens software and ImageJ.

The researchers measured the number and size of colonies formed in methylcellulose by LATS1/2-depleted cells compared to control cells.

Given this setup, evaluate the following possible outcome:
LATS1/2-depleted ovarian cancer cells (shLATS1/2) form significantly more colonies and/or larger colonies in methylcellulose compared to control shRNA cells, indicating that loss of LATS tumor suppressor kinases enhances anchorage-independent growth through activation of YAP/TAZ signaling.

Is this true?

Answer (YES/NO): YES